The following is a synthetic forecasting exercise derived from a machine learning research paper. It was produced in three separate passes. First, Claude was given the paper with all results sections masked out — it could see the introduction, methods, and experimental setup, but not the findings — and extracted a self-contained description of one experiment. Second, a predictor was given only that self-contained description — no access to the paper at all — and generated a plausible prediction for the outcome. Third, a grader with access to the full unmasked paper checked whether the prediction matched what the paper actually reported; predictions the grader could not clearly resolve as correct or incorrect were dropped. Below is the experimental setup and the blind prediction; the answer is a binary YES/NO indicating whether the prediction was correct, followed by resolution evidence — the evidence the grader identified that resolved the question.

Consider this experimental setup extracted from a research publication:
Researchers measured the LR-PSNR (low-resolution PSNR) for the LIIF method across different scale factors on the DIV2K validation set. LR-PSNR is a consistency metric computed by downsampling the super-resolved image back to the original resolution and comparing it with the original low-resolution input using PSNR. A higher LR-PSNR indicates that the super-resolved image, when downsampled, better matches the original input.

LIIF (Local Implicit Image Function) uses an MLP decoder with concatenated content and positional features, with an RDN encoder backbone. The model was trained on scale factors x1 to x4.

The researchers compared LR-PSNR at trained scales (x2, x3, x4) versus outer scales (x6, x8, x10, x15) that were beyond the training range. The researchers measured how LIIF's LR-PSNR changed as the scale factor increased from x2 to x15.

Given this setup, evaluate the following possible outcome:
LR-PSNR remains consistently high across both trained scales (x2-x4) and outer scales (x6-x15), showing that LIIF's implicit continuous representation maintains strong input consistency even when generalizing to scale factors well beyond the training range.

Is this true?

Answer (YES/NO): NO